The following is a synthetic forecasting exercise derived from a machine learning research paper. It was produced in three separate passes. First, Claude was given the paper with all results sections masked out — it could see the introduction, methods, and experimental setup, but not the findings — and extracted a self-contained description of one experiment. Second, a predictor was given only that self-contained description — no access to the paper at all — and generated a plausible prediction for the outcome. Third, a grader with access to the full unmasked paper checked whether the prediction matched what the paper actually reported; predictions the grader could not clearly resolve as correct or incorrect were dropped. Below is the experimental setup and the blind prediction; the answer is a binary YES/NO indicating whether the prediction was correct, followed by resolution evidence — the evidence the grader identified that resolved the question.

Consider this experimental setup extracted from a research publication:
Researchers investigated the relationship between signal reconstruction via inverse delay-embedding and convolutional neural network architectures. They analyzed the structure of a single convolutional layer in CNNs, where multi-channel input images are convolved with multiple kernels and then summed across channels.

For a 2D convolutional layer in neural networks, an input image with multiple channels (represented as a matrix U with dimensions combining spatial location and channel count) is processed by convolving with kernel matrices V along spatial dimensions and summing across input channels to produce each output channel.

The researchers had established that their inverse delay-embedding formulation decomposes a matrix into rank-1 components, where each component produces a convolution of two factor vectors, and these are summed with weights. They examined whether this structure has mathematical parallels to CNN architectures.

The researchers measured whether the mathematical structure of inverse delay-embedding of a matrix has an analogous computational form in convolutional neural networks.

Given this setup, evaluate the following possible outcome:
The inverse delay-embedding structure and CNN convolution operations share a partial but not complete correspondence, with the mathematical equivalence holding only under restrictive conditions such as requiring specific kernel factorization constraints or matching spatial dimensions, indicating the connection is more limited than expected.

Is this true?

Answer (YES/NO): NO